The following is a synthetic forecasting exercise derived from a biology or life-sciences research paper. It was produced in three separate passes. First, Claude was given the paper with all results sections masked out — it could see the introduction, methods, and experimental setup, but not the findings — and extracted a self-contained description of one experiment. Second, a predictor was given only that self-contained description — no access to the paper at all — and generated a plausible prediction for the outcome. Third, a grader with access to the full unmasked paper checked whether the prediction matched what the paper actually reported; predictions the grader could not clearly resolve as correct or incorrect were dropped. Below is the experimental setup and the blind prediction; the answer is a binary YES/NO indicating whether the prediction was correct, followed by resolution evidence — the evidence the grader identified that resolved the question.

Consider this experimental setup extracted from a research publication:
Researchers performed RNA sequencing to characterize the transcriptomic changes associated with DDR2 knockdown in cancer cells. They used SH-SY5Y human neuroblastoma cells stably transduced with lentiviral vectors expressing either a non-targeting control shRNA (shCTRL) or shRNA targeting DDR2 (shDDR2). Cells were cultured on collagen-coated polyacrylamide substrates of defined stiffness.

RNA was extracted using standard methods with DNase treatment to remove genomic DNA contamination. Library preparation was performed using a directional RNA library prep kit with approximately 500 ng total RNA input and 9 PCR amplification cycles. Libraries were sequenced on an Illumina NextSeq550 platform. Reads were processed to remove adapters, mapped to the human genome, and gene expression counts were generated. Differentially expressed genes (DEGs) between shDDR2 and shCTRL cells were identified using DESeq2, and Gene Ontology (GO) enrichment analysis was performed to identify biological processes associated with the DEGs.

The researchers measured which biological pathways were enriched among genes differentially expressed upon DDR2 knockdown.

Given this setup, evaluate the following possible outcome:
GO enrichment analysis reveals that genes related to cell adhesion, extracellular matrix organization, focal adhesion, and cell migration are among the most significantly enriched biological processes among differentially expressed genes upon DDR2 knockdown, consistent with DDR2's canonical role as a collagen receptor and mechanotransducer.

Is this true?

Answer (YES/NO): NO